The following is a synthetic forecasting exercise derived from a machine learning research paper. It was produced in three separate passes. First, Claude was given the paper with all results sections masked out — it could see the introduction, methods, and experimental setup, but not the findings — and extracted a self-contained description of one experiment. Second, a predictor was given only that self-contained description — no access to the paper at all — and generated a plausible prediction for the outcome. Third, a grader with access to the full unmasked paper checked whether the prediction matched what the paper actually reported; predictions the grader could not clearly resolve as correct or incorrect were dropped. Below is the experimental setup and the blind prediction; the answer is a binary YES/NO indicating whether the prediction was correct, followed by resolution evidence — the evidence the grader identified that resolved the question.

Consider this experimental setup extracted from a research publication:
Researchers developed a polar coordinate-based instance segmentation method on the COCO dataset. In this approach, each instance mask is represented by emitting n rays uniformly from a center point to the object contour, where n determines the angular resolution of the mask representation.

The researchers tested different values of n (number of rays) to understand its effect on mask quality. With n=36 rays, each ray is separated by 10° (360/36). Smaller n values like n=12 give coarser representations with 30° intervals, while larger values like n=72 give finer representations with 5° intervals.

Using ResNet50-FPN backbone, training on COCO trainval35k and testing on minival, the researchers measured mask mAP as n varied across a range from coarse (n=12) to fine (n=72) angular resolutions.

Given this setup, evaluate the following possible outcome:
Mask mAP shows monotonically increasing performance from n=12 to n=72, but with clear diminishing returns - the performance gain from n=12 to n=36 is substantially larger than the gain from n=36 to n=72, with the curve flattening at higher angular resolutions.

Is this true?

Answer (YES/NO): YES